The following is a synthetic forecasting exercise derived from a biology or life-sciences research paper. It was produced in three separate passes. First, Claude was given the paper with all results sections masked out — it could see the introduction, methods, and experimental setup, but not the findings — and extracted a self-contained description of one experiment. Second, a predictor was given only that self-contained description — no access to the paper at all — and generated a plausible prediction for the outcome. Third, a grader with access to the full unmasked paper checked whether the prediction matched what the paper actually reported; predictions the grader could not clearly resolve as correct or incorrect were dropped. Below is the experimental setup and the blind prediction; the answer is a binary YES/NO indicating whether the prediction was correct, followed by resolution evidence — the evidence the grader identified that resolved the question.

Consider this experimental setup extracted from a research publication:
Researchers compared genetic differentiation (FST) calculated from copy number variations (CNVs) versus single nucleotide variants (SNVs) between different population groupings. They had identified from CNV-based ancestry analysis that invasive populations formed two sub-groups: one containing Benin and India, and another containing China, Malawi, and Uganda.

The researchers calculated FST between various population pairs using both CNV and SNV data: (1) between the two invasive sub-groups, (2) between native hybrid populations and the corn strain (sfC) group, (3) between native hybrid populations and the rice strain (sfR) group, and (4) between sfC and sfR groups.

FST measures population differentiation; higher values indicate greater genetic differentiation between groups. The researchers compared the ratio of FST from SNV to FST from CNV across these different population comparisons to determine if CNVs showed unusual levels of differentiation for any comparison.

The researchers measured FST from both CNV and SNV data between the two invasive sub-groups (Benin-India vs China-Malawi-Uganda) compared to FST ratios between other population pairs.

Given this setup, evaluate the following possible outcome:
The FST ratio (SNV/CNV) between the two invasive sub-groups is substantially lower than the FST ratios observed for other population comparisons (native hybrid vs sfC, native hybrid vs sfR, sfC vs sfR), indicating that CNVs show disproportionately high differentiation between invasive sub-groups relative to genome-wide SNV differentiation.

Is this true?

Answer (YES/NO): YES